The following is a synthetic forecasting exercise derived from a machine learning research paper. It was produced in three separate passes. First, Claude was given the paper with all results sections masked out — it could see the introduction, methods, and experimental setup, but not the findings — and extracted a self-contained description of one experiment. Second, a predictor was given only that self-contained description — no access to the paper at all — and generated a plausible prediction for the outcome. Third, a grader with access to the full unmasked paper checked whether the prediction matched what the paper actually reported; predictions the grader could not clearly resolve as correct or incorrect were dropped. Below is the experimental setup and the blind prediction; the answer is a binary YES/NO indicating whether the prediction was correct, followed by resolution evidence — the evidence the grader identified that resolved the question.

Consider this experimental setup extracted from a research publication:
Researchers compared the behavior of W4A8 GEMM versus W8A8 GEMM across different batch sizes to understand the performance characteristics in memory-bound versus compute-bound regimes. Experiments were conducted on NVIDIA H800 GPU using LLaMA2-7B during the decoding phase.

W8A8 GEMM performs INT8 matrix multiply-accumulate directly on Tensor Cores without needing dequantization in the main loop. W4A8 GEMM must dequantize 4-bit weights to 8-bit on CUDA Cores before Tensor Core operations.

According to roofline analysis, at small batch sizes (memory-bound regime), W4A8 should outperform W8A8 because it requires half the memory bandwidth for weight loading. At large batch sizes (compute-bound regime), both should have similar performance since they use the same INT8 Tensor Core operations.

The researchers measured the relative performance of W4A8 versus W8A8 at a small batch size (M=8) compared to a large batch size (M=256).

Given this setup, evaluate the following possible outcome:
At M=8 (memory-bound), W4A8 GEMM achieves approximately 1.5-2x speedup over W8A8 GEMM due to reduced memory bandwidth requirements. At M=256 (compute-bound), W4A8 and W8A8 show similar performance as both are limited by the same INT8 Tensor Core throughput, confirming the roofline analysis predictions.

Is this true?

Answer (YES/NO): NO